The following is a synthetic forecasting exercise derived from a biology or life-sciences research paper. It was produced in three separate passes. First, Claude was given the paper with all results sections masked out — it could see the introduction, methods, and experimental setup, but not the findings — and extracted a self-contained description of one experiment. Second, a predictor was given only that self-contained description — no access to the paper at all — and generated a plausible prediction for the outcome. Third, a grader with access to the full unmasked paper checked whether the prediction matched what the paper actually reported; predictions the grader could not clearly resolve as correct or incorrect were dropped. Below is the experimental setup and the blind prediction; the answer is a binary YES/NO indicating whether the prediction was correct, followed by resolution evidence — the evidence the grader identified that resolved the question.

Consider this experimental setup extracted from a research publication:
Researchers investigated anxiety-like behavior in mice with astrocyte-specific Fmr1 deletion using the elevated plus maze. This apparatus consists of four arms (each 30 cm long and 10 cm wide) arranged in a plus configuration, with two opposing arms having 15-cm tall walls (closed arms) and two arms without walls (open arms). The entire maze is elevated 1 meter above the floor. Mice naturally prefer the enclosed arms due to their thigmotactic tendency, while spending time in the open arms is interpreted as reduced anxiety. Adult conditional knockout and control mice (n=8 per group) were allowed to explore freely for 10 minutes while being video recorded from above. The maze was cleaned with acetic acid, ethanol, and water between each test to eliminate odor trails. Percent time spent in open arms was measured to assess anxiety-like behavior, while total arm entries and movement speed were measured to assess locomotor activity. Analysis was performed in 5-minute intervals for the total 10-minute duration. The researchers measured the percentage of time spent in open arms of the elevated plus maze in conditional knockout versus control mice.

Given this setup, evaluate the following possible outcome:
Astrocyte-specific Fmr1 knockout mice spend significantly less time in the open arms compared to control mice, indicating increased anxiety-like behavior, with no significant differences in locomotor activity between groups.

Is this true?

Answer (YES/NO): NO